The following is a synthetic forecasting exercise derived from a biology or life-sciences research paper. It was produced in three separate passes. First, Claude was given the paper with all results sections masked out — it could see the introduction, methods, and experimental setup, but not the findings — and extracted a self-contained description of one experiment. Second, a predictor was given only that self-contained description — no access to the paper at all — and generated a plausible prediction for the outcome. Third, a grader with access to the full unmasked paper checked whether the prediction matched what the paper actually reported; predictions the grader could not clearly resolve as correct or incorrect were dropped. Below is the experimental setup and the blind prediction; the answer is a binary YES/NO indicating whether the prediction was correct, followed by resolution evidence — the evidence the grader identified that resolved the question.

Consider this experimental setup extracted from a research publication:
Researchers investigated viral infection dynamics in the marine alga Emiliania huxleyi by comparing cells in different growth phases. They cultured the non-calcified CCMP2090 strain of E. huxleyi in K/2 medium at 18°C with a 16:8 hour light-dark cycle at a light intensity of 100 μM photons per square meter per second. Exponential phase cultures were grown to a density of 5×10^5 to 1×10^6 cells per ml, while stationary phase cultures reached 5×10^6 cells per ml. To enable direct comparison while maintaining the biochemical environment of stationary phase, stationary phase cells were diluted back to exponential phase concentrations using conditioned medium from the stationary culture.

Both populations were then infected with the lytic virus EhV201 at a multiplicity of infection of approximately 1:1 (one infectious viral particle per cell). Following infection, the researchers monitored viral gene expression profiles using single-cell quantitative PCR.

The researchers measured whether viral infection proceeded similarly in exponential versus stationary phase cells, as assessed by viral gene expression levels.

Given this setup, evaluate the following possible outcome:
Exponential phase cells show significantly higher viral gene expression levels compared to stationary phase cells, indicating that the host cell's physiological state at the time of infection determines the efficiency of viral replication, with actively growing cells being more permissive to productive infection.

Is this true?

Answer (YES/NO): YES